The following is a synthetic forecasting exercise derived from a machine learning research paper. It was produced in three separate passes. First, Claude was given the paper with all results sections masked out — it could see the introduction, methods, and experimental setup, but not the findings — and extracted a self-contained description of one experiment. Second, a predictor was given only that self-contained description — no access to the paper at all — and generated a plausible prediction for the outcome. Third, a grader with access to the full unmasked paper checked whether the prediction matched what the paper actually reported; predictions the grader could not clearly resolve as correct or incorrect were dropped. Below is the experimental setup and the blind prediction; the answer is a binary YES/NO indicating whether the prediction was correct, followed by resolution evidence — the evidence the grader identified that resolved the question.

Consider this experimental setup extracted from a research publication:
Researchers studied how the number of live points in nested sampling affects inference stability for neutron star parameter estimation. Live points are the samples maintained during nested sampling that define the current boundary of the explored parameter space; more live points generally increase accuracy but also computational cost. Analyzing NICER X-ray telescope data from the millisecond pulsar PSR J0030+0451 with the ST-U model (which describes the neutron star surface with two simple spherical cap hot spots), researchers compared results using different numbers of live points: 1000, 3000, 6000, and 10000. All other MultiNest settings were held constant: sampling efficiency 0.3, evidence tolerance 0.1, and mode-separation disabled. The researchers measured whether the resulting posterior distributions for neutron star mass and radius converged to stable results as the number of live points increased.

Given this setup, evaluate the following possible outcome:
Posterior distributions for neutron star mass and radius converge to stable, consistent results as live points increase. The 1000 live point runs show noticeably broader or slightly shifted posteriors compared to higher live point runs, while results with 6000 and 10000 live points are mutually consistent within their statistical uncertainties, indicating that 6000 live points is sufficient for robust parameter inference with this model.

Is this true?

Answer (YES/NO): YES